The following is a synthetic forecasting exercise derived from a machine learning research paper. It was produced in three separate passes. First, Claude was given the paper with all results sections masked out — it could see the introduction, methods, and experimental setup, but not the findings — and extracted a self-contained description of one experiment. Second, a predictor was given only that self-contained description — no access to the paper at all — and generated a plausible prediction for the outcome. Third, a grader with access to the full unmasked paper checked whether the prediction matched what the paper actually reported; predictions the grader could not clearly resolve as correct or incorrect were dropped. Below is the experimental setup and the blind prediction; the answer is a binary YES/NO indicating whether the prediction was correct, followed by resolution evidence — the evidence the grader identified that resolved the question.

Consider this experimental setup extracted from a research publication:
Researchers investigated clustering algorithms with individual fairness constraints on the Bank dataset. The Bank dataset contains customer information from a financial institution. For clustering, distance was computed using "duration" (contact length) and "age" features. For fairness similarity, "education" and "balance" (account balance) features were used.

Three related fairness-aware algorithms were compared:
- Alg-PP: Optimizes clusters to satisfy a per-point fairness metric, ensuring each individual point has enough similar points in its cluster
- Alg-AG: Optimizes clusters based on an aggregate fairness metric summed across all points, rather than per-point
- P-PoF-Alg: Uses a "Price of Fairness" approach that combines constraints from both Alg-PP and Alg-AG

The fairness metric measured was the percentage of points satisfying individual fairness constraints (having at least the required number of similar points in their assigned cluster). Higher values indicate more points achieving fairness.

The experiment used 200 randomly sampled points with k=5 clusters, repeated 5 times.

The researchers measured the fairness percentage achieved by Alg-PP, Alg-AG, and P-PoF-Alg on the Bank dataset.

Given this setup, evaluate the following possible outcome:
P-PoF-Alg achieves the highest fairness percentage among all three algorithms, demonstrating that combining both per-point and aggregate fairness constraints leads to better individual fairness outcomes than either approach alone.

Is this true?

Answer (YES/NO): NO